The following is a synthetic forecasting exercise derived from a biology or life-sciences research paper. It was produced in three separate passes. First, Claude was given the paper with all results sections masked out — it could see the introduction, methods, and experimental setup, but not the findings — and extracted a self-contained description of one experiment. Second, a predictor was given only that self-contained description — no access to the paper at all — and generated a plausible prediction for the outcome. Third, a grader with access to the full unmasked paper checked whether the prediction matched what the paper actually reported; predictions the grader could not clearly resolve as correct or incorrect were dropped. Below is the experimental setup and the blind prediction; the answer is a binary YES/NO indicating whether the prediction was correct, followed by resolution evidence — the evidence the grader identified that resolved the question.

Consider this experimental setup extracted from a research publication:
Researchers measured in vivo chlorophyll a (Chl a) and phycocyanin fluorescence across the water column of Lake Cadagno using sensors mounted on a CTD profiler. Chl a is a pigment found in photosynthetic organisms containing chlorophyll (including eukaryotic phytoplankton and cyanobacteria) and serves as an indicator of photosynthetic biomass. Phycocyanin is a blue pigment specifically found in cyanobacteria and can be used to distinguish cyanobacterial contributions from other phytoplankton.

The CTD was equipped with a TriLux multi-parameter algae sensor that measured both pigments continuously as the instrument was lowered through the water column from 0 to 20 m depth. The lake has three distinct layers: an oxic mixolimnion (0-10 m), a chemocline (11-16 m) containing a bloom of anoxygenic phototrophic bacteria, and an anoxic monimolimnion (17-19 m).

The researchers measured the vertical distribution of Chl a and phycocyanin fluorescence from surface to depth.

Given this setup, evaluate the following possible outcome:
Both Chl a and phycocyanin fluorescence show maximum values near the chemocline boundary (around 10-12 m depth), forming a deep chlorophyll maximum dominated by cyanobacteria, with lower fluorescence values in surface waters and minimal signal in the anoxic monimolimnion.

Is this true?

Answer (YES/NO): NO